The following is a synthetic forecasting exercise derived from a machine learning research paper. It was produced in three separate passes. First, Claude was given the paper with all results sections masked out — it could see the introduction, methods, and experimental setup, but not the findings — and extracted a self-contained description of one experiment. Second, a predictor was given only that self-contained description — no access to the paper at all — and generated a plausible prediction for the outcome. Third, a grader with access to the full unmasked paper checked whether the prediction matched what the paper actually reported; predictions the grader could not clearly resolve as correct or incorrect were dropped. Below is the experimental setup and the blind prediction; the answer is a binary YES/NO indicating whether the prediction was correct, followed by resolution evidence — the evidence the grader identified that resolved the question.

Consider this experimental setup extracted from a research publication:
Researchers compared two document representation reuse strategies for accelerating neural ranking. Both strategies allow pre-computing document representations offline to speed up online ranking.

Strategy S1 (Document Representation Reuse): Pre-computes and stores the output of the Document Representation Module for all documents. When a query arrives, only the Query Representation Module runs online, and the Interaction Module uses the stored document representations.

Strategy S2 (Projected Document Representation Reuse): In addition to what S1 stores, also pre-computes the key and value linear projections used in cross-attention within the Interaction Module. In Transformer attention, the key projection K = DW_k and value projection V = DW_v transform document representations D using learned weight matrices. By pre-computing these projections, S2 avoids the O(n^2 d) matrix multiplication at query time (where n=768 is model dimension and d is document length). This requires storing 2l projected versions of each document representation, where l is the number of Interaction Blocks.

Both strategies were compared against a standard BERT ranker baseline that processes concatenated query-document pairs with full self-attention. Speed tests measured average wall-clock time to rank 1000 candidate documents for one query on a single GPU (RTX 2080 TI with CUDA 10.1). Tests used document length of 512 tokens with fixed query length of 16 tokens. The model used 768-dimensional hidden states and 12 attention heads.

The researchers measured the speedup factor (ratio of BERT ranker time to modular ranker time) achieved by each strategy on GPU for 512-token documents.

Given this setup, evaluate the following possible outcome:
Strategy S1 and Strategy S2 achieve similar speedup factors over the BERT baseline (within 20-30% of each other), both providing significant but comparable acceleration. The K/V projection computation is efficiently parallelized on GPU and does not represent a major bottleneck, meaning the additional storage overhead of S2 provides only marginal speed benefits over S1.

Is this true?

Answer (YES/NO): NO